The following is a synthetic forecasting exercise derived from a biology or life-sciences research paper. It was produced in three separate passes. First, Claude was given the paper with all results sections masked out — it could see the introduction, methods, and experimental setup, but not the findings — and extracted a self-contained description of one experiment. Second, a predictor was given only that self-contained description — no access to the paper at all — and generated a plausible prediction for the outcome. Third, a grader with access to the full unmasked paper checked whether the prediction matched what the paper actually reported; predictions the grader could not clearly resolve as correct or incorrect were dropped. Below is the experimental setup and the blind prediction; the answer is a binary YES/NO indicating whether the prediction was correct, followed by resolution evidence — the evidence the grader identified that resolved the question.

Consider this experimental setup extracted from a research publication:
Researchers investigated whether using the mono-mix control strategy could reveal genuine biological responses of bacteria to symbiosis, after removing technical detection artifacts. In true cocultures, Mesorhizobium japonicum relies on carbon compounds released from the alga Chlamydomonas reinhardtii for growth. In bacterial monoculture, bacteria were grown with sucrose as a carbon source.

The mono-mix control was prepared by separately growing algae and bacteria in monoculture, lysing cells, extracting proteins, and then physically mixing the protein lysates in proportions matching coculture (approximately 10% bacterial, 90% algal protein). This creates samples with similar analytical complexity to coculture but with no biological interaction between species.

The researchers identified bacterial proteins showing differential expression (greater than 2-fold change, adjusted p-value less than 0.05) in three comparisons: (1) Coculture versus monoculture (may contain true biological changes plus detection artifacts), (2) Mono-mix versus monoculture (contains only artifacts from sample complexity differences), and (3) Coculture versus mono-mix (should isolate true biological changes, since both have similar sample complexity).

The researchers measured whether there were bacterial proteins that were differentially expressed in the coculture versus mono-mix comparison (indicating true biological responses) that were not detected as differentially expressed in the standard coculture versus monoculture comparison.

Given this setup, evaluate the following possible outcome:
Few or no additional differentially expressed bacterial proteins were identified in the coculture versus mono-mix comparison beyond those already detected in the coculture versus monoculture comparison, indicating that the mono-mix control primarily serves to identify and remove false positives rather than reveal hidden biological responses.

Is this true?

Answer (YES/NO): NO